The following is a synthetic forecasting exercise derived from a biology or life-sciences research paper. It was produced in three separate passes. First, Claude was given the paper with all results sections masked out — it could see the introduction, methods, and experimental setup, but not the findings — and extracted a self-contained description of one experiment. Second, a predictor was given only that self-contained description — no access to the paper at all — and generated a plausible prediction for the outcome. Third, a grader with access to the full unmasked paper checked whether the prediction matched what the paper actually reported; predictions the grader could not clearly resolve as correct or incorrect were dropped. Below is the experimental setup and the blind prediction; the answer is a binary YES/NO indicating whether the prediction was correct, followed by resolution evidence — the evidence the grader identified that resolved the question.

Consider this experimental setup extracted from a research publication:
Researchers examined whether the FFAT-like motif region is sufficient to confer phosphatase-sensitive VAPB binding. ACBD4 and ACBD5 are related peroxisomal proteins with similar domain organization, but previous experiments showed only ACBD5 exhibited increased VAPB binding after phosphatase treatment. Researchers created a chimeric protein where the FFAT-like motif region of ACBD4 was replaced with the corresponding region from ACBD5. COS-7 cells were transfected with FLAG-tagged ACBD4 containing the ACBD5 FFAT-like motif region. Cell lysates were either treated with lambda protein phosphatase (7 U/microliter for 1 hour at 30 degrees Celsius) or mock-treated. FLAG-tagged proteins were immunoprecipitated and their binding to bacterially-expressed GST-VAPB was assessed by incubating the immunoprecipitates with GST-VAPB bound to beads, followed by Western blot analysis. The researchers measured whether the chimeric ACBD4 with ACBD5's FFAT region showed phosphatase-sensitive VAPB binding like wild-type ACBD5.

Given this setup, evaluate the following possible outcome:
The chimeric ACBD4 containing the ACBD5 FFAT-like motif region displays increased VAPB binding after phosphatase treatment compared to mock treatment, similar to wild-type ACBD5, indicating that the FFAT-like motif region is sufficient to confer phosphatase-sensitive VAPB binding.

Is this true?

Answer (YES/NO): NO